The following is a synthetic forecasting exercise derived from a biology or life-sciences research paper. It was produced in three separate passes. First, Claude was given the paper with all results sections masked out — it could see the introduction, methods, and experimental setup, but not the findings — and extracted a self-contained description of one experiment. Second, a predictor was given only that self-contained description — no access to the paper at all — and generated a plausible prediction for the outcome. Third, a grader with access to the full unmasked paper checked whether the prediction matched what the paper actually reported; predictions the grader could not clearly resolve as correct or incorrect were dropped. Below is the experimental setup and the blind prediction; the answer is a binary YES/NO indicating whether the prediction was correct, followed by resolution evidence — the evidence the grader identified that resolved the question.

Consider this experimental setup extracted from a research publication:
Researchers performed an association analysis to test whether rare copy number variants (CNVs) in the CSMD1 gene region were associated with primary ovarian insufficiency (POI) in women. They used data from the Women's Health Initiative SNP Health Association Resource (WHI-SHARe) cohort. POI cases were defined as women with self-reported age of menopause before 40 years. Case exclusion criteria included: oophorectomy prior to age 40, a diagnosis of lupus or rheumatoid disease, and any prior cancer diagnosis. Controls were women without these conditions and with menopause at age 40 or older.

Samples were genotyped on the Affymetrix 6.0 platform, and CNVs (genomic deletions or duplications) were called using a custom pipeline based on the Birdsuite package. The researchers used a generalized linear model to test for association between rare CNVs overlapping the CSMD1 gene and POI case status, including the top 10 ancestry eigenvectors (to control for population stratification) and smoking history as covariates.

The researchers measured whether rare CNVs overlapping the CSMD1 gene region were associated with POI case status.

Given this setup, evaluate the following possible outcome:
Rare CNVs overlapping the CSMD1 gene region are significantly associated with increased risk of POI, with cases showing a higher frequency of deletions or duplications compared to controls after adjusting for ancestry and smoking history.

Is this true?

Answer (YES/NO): YES